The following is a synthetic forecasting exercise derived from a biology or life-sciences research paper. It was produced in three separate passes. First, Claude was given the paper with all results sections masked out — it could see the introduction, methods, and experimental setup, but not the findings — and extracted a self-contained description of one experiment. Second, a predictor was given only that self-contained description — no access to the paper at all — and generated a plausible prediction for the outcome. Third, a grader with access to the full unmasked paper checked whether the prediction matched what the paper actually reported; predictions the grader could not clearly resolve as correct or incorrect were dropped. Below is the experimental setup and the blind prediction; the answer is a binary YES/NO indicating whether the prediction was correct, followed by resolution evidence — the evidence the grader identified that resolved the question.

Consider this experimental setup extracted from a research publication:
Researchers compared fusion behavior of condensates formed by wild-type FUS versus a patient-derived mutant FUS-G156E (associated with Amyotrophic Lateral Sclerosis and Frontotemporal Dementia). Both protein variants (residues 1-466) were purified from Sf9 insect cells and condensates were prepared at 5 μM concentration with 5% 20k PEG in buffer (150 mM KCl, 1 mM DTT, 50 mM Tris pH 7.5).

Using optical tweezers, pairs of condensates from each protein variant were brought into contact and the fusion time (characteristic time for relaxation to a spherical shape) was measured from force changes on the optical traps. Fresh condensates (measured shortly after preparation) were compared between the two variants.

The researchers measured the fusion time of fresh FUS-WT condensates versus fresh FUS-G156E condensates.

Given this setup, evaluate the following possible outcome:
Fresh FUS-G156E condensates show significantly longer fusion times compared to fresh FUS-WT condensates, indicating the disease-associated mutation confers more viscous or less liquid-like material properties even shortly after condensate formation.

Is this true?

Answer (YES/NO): NO